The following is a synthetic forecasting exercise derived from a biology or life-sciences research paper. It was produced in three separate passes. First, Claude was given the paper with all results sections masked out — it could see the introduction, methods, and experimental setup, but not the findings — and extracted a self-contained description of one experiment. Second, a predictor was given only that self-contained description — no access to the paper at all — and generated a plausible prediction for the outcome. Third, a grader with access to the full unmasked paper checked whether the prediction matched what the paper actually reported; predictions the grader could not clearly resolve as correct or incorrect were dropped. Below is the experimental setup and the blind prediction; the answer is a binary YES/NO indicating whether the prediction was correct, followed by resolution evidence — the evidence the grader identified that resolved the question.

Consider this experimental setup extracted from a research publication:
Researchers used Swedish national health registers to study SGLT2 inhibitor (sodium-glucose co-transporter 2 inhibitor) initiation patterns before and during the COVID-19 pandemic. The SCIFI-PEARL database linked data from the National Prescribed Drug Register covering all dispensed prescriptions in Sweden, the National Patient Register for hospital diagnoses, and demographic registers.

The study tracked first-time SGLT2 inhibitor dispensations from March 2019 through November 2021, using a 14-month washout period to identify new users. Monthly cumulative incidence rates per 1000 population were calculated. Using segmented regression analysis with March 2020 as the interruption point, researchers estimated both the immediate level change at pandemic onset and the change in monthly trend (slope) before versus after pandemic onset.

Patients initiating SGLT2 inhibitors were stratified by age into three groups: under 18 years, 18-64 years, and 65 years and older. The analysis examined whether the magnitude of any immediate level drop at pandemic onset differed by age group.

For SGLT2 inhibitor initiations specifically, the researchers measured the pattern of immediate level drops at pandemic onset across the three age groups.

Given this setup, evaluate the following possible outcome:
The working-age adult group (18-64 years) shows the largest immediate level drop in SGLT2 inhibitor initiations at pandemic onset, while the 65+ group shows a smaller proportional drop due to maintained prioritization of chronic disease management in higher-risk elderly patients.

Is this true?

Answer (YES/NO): NO